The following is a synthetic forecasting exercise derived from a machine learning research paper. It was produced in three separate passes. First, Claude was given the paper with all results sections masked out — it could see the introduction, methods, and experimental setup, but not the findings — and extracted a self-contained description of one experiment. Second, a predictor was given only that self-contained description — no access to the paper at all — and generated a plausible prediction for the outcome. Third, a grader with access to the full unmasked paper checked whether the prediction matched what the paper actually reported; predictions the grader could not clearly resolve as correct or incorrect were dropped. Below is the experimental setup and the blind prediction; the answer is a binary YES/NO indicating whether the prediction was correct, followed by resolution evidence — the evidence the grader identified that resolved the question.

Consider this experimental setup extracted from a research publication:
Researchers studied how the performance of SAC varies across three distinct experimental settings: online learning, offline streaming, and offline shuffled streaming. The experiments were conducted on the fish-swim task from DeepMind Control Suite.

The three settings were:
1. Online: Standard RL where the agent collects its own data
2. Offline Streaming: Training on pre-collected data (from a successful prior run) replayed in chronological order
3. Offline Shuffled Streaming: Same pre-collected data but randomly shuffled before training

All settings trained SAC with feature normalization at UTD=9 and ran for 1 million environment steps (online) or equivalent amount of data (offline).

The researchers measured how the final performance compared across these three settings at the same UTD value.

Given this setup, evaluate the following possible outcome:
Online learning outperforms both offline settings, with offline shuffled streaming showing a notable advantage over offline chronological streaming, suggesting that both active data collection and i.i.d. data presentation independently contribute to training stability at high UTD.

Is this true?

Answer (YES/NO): NO